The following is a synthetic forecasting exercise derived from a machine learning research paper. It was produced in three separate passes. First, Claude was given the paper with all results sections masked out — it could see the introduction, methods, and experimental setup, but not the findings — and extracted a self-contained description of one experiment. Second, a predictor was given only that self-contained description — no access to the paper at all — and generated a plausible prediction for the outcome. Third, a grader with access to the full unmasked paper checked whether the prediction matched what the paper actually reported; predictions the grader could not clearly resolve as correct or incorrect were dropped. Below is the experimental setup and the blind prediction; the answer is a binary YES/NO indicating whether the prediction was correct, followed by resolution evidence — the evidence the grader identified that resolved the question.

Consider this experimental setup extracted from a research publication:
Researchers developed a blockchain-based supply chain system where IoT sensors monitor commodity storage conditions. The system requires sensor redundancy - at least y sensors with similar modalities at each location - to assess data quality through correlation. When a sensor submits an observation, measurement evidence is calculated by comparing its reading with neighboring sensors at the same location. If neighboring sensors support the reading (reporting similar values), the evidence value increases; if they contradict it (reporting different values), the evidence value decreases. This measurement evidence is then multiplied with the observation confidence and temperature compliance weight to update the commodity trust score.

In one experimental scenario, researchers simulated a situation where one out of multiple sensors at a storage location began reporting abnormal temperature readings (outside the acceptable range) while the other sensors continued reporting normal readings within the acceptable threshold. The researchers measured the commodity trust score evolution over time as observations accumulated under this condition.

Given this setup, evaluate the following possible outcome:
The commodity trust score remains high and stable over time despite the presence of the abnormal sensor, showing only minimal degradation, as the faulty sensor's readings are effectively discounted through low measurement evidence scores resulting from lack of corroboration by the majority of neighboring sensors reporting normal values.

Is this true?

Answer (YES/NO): NO